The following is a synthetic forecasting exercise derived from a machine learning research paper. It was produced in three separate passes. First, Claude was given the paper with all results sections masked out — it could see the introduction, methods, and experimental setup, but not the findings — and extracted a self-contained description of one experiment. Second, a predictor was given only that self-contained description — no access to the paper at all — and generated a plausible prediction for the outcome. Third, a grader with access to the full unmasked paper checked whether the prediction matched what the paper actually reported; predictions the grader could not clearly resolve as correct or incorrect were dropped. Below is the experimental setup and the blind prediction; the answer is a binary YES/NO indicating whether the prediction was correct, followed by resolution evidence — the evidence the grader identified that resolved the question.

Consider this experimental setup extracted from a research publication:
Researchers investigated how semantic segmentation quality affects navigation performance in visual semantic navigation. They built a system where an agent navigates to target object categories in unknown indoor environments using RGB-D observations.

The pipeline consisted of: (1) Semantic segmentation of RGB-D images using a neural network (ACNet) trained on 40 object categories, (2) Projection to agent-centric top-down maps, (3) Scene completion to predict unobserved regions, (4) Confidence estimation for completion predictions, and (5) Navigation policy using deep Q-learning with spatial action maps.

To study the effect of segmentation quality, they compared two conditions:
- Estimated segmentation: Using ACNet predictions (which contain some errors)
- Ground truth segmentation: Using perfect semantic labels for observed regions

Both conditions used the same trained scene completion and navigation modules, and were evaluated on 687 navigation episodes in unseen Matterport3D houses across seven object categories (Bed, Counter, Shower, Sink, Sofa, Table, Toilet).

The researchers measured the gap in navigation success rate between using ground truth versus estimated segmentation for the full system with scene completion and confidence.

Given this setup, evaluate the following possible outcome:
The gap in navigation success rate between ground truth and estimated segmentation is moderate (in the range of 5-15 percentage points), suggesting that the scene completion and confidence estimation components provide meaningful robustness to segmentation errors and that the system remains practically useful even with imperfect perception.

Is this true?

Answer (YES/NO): NO